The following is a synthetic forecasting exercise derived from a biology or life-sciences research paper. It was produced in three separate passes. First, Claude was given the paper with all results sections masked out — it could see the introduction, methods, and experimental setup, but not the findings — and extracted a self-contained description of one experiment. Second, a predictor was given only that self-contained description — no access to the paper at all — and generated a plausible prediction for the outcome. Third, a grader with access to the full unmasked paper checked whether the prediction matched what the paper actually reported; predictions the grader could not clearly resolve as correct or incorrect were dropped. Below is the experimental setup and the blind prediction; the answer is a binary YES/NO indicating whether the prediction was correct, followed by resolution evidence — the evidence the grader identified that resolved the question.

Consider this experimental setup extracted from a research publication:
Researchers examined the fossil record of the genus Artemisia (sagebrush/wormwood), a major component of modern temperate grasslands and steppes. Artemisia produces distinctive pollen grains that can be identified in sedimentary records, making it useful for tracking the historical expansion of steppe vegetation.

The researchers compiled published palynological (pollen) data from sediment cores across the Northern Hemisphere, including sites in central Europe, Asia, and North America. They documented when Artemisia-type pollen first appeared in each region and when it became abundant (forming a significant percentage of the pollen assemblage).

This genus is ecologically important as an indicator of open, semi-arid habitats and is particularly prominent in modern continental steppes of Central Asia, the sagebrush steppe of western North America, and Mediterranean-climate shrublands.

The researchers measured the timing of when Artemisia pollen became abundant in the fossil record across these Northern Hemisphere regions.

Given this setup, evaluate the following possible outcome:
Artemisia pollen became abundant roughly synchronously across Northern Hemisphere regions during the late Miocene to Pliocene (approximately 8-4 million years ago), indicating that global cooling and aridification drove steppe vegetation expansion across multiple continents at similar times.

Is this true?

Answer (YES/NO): NO